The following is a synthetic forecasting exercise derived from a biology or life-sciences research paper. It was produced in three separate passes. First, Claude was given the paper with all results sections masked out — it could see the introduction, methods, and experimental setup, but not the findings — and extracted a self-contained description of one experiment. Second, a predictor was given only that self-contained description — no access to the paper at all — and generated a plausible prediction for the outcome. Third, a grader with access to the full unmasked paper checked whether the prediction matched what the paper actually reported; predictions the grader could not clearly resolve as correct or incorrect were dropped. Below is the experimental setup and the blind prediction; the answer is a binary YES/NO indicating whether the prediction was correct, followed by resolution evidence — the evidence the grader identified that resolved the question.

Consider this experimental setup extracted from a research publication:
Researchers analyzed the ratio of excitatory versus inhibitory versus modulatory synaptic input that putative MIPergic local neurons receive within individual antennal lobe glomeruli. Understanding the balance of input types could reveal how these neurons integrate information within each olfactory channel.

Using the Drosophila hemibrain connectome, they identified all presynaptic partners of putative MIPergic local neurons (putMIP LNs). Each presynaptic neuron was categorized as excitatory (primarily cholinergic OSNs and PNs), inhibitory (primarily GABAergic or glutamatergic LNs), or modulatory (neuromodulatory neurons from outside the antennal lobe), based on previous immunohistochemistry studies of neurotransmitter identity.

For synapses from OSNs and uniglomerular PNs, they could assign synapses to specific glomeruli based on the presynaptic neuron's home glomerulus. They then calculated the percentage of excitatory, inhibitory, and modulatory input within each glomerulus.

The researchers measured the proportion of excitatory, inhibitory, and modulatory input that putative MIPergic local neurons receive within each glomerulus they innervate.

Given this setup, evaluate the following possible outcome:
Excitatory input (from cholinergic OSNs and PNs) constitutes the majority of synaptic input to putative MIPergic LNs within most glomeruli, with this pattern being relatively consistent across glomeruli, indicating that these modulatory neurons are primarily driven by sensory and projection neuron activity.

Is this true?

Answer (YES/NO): NO